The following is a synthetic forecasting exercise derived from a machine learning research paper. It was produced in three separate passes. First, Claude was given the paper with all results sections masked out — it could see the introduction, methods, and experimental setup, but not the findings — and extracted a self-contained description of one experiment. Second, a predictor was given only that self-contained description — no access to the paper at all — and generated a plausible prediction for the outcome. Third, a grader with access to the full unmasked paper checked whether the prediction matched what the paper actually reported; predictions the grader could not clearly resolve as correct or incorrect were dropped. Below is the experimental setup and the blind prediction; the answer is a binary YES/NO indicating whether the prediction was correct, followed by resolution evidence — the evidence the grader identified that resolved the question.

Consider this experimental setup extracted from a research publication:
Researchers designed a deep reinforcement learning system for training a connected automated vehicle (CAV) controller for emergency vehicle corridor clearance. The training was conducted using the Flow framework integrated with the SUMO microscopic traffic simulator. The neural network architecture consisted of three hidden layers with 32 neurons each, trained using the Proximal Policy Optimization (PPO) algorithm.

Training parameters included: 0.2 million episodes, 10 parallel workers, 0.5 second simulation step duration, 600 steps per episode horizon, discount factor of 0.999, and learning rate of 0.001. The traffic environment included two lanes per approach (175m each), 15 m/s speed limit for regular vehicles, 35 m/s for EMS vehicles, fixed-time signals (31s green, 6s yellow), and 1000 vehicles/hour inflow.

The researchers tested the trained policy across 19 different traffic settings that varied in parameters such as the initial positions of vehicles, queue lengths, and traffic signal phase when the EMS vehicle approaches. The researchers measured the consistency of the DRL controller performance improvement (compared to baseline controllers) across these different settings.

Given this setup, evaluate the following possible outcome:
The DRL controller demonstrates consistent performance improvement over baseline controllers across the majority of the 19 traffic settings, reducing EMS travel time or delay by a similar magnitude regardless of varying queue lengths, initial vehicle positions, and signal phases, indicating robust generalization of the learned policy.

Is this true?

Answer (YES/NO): NO